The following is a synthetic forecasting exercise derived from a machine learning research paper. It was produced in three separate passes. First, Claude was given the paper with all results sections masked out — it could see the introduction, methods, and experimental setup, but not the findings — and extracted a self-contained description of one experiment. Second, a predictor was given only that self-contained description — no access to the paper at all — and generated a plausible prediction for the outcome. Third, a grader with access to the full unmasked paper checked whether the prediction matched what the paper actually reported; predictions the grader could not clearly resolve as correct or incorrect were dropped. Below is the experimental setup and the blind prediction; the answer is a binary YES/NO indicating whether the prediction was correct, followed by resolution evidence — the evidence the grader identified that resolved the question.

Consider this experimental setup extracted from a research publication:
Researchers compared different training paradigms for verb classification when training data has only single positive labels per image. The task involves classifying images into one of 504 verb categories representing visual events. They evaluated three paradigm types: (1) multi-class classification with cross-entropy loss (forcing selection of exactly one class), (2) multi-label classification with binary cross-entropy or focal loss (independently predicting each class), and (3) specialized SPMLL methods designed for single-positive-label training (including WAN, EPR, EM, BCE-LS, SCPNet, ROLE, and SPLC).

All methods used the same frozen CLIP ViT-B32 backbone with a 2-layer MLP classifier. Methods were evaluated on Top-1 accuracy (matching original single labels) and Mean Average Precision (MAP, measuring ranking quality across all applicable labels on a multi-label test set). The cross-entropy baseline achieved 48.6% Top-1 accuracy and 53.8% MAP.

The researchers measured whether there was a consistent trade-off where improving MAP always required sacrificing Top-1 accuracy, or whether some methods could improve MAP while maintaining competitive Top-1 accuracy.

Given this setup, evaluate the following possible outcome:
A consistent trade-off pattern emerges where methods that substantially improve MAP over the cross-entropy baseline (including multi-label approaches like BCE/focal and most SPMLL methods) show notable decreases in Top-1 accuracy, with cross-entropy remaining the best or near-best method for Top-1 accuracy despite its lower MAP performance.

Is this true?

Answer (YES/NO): NO